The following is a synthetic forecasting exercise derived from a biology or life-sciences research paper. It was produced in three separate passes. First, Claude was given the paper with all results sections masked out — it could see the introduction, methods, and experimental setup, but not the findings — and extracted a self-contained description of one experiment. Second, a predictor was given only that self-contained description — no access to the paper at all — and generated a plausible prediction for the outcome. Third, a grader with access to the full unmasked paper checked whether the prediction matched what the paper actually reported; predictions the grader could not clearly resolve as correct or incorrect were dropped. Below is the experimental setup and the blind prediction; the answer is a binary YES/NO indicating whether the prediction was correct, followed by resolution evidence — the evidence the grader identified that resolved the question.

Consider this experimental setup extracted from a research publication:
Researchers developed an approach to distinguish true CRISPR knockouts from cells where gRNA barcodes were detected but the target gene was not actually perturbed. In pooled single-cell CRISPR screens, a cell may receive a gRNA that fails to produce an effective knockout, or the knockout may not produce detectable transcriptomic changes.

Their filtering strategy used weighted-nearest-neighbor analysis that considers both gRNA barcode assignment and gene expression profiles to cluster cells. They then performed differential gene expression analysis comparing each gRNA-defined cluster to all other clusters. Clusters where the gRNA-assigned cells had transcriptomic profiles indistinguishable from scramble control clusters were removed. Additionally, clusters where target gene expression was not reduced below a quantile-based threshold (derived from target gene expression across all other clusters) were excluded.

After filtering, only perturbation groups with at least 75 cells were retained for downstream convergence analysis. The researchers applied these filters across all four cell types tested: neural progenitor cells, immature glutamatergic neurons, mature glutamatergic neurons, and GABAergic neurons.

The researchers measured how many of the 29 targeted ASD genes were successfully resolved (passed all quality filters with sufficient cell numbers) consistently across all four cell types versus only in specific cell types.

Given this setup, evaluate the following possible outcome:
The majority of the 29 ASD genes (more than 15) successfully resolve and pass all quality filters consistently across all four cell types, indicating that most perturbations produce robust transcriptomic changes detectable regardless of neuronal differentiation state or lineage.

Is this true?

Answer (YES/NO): NO